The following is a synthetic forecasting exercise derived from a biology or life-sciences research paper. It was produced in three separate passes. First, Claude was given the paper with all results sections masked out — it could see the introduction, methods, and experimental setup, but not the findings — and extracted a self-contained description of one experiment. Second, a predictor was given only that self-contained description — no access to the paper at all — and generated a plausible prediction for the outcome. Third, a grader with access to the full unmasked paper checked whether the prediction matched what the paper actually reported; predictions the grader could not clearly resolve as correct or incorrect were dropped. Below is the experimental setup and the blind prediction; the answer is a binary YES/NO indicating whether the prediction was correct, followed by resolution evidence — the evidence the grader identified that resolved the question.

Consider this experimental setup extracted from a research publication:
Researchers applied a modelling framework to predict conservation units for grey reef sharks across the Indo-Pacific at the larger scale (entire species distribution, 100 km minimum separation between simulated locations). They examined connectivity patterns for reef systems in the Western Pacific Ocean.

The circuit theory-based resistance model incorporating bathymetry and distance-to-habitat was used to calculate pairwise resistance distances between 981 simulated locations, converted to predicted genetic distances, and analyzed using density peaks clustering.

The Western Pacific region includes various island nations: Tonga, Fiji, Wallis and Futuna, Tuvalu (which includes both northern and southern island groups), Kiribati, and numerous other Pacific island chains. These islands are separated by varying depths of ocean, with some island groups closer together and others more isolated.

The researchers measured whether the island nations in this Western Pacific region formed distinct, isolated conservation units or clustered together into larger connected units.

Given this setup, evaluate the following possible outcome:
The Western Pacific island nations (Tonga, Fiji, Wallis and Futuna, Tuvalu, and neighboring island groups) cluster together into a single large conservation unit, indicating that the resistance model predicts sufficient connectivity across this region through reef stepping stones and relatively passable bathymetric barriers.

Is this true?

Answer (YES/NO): NO